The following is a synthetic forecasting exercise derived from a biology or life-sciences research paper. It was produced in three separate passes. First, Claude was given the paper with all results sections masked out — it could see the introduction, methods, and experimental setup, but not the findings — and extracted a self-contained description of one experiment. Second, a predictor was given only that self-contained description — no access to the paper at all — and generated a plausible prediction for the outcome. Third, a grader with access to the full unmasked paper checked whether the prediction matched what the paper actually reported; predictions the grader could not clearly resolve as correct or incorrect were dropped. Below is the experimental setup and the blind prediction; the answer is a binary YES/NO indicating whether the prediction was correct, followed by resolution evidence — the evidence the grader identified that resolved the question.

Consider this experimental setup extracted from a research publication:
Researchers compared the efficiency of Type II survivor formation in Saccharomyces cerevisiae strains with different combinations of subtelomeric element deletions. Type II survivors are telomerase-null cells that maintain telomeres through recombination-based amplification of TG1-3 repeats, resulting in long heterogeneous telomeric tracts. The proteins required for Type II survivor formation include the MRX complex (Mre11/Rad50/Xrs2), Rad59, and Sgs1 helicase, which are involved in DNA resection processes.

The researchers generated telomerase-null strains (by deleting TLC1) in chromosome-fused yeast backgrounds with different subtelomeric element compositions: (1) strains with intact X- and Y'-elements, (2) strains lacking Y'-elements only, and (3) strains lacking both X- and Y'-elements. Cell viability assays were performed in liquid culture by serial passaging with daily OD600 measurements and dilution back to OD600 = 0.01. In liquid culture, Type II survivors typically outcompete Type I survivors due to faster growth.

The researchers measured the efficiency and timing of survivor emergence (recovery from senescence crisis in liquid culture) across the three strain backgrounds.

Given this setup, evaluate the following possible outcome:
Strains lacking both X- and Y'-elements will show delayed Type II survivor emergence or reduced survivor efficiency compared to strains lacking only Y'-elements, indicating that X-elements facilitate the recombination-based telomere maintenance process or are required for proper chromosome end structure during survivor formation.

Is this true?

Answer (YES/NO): NO